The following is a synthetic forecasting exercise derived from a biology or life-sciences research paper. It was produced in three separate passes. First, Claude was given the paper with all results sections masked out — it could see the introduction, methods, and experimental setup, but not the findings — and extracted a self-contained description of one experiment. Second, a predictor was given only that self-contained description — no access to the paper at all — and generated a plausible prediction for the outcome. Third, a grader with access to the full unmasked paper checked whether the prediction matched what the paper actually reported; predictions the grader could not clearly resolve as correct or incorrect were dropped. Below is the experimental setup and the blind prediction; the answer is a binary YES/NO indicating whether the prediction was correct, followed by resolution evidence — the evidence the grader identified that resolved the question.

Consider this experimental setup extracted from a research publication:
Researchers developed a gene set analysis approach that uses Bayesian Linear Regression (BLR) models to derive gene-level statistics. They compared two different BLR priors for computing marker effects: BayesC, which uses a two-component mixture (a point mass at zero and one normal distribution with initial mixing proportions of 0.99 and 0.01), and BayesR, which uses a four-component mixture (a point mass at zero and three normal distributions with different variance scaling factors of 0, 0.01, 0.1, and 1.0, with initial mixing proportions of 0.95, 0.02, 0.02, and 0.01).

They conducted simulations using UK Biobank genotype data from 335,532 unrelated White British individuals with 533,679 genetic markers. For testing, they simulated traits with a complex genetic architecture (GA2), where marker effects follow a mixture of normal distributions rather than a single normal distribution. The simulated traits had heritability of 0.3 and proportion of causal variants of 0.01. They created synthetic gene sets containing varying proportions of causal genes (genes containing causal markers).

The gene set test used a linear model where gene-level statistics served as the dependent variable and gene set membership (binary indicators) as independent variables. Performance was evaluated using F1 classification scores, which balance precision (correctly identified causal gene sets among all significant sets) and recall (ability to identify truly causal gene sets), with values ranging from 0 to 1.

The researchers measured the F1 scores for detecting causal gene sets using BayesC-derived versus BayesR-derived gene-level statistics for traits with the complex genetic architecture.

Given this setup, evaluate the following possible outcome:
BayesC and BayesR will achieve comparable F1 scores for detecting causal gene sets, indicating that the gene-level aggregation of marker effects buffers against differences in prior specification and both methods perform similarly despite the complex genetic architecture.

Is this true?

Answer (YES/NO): YES